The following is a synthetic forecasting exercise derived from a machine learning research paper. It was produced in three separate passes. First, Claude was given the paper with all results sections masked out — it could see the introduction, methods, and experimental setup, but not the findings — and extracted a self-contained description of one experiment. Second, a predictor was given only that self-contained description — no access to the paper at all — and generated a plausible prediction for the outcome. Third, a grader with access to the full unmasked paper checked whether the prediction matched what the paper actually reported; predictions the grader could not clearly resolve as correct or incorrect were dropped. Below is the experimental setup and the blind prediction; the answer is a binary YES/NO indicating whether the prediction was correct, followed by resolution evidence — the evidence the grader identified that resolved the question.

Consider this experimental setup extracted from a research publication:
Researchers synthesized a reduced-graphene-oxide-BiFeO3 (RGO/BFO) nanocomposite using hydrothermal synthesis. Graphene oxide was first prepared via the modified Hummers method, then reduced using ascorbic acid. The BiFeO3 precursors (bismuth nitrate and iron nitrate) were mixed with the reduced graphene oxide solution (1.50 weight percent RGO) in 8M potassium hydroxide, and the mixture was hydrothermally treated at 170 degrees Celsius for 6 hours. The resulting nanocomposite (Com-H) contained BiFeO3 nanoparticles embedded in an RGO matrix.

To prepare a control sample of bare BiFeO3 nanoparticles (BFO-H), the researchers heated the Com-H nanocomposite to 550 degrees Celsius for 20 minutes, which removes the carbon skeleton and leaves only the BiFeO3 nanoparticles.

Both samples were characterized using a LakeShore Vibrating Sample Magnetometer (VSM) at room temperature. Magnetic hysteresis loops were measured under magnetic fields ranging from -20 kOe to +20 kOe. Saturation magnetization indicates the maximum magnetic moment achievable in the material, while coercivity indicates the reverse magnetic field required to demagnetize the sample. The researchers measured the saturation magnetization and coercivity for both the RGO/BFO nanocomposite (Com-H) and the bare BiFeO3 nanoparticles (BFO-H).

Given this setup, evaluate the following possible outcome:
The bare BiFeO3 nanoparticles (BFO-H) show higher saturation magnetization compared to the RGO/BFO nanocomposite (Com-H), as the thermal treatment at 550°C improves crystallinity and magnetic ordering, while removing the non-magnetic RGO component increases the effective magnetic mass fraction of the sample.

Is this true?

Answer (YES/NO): NO